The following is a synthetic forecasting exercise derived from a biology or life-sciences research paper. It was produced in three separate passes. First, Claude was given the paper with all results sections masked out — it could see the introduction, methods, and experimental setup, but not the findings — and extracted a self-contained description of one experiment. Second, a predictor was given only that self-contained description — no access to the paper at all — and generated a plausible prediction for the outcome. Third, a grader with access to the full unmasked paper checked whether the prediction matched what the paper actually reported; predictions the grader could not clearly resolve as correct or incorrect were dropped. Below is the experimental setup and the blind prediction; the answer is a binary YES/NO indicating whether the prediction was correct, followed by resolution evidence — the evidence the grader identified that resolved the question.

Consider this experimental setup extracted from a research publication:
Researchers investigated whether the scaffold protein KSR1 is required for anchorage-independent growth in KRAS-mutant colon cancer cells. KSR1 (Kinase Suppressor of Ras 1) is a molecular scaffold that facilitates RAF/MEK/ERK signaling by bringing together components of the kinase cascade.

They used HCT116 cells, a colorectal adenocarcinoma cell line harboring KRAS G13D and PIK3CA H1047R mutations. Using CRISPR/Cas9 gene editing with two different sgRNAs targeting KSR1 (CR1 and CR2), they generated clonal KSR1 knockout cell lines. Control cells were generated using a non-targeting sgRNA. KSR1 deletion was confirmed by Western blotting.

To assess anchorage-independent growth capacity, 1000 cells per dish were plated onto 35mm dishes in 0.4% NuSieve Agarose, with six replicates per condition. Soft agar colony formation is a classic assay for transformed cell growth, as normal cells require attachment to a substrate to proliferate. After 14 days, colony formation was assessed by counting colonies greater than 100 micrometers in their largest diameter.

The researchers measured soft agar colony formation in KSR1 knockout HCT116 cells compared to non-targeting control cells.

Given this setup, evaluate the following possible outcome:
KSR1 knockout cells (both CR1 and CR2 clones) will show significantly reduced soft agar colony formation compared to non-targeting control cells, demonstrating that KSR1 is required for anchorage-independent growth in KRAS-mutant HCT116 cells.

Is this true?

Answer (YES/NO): YES